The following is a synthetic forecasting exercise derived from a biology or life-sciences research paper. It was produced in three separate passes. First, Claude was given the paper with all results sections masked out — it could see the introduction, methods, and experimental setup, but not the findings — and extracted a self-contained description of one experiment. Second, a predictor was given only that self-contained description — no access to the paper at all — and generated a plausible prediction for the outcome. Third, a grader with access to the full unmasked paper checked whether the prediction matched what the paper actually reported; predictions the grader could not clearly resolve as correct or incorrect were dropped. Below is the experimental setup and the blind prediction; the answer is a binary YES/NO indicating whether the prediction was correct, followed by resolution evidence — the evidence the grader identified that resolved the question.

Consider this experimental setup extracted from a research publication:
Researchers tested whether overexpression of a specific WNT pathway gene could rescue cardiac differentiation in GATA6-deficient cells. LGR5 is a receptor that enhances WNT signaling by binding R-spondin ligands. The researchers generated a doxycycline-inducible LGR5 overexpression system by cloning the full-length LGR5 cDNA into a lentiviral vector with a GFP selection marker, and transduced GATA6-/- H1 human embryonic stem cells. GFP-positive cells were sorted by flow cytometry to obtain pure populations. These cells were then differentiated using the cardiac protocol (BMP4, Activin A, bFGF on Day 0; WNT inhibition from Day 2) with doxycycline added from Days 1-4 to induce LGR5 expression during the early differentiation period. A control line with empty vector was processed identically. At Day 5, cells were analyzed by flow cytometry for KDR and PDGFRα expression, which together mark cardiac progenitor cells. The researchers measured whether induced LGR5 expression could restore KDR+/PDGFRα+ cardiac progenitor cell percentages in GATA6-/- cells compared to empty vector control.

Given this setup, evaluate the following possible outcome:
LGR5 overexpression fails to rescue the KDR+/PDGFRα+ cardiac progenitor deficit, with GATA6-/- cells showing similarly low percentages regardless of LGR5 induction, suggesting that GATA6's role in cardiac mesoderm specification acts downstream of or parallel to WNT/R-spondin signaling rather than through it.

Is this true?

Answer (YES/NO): NO